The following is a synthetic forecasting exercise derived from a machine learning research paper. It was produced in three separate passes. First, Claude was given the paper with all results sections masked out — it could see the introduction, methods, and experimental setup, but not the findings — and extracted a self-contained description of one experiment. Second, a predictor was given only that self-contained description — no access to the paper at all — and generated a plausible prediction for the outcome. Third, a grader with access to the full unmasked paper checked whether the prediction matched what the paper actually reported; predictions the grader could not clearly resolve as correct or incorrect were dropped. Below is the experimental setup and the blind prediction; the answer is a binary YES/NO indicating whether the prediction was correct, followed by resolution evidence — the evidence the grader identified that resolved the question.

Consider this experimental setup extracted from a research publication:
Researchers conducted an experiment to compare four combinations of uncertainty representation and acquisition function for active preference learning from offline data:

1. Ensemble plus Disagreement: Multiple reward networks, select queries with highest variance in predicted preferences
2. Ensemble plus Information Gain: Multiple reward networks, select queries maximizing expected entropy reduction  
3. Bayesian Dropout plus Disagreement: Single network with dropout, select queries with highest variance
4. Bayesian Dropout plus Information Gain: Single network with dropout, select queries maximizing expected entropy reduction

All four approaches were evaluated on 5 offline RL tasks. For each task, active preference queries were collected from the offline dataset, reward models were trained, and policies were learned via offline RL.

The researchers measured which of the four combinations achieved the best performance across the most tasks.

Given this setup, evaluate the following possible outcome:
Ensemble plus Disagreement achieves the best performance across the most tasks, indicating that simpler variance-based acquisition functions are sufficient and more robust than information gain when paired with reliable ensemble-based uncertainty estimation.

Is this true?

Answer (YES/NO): YES